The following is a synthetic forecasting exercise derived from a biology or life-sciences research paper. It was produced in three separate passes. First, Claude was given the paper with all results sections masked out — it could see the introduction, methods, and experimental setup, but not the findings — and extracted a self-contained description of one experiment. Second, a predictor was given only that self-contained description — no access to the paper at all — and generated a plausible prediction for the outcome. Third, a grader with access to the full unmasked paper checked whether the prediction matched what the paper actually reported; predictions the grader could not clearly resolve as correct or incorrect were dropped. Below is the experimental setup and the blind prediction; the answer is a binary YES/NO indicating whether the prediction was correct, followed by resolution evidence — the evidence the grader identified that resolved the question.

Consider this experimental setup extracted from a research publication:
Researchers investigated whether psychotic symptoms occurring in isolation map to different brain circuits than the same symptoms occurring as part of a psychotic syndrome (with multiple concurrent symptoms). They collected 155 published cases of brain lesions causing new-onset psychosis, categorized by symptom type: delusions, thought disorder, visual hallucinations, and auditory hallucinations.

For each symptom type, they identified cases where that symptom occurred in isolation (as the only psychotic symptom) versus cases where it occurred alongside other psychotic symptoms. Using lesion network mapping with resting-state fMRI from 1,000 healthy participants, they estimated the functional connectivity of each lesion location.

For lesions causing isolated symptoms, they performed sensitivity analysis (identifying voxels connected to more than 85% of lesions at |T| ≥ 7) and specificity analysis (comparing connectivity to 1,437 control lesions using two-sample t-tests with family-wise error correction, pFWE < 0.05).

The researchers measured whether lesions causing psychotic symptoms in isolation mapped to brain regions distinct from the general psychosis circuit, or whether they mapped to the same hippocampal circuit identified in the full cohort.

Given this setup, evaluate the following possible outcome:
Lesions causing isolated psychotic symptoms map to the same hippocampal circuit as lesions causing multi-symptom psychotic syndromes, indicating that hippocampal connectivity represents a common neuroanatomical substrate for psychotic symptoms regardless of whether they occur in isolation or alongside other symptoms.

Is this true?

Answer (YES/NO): NO